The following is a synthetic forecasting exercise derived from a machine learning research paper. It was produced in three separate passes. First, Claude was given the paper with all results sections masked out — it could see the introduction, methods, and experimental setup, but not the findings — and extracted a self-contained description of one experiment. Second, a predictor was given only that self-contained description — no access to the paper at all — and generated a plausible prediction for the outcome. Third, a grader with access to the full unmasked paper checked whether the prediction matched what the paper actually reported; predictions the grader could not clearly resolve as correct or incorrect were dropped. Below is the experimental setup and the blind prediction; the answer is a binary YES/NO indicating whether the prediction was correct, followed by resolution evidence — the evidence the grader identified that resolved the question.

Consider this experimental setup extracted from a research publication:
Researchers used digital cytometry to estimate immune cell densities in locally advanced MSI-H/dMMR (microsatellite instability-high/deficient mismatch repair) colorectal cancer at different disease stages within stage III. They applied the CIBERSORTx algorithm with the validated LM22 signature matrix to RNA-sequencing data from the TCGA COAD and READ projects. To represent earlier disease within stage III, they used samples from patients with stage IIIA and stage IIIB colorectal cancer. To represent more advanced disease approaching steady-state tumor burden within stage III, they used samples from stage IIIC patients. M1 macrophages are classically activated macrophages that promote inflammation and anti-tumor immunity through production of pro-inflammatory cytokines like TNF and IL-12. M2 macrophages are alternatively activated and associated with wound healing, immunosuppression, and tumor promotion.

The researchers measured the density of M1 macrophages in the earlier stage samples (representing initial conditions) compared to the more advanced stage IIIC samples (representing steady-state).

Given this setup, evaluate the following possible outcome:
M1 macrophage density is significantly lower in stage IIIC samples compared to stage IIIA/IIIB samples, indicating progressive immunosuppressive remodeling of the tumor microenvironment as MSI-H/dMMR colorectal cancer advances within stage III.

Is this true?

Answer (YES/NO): YES